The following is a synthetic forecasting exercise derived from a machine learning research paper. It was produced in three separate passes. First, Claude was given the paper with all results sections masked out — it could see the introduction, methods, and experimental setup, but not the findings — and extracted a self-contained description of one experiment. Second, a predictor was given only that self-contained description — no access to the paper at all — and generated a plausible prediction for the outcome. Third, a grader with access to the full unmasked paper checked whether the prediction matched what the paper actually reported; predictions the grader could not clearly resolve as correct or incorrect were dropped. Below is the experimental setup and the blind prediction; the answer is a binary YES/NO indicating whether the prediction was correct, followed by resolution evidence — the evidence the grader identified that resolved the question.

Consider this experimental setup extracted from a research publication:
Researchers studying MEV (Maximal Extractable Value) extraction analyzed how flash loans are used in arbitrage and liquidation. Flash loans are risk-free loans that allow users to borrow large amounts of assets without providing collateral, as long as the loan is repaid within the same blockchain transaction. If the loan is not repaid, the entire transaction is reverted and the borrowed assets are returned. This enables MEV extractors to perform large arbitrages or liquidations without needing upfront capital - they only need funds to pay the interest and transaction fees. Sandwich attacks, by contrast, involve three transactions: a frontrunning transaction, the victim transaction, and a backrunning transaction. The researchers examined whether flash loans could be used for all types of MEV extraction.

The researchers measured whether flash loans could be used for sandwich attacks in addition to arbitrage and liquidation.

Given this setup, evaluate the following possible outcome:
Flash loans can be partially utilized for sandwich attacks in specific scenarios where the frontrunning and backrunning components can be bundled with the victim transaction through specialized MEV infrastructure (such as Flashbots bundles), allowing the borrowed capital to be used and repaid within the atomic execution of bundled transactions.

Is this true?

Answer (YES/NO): NO